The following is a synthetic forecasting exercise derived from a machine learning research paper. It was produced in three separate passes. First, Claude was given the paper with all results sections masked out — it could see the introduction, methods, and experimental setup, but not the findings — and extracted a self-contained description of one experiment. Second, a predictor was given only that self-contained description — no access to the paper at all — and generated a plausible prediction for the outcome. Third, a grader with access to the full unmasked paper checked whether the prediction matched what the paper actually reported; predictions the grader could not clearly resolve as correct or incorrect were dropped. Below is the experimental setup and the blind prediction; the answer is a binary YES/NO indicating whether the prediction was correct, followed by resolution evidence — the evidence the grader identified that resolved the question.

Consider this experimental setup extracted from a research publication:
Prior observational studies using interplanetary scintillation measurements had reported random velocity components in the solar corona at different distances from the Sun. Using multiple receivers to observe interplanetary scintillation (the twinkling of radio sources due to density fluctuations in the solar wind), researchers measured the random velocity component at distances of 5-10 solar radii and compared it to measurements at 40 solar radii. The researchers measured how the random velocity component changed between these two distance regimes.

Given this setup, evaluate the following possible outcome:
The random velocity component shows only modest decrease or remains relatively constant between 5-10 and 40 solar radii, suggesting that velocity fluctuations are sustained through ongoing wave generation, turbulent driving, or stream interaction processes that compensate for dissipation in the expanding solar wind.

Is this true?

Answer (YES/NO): NO